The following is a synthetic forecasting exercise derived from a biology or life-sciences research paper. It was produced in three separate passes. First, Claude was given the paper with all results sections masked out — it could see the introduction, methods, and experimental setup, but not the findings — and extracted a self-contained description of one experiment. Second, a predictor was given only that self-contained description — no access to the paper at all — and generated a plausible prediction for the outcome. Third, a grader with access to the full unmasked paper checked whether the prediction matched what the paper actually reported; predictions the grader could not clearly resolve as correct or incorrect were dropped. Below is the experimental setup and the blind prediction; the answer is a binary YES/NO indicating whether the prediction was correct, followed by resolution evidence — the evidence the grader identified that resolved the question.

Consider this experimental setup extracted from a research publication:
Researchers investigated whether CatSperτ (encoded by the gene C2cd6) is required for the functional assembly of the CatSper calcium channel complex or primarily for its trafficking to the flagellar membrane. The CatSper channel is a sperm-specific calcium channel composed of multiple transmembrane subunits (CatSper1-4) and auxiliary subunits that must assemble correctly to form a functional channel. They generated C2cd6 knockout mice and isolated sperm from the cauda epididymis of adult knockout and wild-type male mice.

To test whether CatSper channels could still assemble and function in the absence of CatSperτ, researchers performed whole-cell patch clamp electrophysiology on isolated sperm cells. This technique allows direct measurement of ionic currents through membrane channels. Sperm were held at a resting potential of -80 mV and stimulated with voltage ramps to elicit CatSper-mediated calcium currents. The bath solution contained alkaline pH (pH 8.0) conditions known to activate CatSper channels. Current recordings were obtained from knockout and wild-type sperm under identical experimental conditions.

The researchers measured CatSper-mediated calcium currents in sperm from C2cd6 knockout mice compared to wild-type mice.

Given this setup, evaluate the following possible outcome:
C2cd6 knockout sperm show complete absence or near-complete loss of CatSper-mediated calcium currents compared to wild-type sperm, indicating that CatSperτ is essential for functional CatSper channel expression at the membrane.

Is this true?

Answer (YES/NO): NO